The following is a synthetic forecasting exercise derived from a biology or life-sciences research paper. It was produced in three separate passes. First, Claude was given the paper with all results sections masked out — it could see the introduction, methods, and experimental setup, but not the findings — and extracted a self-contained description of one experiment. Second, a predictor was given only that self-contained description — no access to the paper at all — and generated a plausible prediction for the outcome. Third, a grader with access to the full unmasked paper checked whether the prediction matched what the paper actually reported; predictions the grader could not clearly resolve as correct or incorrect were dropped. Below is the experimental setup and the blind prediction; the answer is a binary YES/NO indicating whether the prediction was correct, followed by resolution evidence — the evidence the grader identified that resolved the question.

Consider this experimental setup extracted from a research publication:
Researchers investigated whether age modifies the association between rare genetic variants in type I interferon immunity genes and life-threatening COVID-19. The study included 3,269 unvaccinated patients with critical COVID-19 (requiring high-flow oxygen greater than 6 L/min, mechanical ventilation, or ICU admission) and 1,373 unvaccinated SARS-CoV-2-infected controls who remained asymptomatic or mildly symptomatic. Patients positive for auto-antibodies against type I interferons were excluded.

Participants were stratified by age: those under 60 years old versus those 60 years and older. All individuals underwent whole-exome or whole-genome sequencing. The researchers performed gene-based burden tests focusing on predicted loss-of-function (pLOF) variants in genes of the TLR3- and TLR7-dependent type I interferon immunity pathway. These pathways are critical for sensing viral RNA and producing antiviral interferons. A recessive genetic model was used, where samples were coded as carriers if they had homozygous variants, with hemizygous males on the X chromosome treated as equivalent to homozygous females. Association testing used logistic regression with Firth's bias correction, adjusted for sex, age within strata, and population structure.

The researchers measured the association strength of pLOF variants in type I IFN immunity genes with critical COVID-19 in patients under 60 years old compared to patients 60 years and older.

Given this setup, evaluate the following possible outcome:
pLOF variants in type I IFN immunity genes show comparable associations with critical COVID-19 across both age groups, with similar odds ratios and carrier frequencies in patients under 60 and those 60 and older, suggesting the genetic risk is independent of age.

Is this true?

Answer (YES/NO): NO